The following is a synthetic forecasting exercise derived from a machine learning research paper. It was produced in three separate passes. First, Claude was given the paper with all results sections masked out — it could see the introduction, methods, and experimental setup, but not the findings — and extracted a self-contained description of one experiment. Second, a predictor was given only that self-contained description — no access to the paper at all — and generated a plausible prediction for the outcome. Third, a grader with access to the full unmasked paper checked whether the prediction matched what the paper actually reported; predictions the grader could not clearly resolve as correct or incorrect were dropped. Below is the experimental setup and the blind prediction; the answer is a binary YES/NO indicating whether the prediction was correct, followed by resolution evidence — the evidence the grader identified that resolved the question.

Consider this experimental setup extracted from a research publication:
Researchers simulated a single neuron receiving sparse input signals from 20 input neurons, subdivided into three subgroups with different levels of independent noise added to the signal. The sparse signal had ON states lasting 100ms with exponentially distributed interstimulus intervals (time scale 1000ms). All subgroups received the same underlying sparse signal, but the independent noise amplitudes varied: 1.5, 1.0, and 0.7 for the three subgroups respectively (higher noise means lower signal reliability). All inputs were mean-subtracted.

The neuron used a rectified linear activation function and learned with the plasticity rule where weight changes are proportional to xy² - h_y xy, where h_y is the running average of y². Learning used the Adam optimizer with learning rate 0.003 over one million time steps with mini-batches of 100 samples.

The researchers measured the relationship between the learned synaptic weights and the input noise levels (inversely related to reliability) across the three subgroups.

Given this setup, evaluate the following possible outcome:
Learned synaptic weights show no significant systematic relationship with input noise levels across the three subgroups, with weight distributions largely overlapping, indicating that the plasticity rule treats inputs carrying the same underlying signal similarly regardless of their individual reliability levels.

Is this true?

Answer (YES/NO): NO